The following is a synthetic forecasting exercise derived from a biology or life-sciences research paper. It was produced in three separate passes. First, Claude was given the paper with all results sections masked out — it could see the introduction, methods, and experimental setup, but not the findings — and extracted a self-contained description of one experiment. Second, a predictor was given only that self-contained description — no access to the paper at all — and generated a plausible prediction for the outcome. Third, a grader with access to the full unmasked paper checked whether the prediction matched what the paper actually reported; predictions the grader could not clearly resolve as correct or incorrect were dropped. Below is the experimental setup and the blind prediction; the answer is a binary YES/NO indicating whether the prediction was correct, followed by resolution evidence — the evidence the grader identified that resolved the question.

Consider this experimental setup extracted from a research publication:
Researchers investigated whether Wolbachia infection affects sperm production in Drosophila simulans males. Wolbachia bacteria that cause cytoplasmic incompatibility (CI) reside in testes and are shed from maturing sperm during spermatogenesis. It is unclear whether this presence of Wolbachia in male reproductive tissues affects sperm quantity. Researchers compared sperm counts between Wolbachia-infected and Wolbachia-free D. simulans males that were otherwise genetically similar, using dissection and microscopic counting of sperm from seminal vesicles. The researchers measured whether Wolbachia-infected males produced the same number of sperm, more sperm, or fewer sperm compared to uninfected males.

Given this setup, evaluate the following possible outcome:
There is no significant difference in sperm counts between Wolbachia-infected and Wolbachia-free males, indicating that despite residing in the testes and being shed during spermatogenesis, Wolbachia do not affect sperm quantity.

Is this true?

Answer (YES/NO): NO